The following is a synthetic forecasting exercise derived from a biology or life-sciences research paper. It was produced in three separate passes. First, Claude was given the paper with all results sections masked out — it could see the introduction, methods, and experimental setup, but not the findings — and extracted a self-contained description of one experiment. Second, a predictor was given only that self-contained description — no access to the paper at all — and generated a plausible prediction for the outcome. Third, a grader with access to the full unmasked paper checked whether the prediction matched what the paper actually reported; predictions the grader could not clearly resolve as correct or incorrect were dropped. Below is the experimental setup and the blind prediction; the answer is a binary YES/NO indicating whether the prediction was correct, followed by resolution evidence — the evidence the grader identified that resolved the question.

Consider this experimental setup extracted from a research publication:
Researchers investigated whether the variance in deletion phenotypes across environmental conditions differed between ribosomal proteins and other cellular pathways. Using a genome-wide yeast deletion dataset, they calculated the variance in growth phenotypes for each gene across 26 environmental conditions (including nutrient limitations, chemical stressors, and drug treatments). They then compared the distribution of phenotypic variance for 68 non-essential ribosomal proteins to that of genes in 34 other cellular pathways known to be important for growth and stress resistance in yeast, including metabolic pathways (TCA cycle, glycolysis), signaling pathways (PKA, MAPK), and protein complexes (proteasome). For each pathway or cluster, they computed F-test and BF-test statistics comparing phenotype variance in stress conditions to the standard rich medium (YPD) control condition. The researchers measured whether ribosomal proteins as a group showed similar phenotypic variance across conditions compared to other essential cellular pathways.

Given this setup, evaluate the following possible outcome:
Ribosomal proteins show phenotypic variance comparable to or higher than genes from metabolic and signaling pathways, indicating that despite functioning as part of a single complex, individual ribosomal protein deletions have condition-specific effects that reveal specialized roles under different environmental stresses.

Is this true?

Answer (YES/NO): YES